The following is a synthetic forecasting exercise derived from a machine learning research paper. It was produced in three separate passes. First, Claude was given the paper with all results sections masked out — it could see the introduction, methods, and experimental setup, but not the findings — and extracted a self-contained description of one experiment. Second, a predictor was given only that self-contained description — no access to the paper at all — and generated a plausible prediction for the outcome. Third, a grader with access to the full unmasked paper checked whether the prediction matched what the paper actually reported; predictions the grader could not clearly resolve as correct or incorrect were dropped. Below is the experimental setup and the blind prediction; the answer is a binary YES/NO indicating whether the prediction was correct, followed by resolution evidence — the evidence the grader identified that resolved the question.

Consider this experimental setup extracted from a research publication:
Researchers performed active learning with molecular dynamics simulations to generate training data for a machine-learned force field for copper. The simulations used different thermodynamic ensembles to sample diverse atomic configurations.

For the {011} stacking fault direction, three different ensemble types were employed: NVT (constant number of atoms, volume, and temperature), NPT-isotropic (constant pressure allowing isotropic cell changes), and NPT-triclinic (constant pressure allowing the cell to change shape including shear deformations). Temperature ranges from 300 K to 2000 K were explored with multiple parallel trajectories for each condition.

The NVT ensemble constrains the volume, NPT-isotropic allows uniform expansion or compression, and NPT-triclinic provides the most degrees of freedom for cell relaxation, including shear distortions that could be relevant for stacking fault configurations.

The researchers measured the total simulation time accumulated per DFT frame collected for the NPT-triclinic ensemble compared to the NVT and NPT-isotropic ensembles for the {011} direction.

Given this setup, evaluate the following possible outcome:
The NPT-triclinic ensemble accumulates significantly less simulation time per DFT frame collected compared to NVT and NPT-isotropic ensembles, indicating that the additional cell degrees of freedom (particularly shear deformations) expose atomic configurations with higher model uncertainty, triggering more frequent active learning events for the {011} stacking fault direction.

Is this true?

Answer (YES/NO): YES